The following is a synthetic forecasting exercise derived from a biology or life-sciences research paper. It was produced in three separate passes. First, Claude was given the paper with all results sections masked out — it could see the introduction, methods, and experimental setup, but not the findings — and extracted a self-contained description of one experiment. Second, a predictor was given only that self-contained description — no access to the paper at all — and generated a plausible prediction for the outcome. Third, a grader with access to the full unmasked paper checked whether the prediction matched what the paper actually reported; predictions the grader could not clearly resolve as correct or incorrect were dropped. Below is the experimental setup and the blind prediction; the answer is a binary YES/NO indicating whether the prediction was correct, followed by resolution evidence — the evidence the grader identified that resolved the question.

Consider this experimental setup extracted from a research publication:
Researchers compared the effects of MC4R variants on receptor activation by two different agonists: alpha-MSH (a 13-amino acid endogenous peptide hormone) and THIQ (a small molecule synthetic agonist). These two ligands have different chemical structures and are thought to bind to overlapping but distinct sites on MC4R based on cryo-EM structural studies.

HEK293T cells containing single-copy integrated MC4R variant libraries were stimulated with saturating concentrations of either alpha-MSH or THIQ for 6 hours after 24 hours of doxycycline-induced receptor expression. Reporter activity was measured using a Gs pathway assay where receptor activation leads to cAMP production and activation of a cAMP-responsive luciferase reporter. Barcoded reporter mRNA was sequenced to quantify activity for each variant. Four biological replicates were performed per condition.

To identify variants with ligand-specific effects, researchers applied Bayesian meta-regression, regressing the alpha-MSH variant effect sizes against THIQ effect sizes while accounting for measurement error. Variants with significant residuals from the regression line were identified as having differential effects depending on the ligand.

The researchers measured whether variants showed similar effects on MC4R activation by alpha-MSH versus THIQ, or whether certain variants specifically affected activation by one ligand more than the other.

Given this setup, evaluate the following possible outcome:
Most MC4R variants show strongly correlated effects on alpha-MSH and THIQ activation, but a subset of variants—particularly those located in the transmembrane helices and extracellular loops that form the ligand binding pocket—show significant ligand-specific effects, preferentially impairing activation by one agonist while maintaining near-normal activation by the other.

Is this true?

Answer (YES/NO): YES